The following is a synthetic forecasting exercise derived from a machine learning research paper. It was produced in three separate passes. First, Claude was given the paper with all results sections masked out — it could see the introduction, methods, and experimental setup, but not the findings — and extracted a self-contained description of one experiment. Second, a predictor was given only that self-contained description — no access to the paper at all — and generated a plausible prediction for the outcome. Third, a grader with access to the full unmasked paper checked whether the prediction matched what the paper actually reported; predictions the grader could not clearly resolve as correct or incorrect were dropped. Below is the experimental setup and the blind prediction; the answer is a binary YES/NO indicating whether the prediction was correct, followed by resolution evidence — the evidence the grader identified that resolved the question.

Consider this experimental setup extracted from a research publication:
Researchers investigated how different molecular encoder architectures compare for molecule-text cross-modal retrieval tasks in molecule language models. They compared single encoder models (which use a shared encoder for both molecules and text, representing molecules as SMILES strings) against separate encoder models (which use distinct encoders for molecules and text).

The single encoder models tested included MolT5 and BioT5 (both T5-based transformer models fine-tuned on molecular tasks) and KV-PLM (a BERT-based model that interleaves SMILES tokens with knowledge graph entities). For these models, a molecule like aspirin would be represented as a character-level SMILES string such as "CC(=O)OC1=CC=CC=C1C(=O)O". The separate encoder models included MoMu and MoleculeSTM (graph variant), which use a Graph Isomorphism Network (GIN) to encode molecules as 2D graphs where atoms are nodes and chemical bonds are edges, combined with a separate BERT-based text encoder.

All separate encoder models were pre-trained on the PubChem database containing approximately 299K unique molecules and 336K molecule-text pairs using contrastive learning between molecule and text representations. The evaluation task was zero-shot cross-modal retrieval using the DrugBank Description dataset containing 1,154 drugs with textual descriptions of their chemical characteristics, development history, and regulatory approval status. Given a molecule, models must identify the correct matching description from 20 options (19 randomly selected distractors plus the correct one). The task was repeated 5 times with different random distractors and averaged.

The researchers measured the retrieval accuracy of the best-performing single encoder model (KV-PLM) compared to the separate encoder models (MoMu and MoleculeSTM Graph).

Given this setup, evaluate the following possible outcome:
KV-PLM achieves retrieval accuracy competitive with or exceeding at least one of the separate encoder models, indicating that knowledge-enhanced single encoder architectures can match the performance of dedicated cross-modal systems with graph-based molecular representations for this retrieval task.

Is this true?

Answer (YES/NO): NO